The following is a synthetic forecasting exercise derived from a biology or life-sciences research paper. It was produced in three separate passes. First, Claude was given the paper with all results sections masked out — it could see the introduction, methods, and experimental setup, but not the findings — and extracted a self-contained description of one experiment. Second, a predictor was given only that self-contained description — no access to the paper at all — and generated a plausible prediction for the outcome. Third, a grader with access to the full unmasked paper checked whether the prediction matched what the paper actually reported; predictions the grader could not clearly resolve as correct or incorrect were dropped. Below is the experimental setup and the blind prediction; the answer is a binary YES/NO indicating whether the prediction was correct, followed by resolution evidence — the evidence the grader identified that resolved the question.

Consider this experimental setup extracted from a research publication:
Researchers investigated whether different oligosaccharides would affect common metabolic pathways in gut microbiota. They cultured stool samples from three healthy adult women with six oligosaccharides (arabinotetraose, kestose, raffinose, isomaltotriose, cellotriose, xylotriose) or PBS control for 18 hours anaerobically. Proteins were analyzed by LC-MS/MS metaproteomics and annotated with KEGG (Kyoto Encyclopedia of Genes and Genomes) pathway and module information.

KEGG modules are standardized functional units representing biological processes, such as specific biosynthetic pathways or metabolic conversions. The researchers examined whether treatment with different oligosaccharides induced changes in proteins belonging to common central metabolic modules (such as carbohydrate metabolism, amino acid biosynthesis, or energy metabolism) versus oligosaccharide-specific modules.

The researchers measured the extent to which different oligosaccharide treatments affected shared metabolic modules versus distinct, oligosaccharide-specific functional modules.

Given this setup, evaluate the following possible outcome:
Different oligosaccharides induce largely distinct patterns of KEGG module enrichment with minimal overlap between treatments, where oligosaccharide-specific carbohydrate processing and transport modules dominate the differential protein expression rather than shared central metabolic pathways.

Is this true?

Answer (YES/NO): NO